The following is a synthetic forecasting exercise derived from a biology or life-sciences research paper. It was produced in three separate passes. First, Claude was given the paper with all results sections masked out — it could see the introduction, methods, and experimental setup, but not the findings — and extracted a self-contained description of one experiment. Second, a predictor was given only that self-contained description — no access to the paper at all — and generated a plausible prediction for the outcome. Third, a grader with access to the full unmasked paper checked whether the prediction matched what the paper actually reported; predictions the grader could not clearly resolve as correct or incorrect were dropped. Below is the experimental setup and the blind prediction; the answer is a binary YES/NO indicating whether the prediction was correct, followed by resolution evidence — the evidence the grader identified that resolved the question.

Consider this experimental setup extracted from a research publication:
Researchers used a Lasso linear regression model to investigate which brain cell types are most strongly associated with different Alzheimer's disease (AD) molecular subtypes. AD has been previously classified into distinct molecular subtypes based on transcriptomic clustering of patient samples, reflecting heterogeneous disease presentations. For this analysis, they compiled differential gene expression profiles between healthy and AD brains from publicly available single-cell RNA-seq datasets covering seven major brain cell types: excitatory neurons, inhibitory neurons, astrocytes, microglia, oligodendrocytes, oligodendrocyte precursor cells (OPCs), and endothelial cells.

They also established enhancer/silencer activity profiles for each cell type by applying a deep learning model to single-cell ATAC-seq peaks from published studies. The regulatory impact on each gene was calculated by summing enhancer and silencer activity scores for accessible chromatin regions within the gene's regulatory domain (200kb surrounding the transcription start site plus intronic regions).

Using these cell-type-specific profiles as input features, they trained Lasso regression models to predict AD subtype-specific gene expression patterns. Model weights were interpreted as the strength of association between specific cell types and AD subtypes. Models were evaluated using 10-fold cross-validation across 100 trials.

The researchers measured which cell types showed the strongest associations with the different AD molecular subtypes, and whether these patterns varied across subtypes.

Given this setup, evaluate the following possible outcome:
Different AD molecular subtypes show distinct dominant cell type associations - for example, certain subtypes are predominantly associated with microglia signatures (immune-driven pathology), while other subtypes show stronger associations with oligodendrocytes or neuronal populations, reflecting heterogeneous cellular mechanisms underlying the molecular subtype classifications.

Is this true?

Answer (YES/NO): YES